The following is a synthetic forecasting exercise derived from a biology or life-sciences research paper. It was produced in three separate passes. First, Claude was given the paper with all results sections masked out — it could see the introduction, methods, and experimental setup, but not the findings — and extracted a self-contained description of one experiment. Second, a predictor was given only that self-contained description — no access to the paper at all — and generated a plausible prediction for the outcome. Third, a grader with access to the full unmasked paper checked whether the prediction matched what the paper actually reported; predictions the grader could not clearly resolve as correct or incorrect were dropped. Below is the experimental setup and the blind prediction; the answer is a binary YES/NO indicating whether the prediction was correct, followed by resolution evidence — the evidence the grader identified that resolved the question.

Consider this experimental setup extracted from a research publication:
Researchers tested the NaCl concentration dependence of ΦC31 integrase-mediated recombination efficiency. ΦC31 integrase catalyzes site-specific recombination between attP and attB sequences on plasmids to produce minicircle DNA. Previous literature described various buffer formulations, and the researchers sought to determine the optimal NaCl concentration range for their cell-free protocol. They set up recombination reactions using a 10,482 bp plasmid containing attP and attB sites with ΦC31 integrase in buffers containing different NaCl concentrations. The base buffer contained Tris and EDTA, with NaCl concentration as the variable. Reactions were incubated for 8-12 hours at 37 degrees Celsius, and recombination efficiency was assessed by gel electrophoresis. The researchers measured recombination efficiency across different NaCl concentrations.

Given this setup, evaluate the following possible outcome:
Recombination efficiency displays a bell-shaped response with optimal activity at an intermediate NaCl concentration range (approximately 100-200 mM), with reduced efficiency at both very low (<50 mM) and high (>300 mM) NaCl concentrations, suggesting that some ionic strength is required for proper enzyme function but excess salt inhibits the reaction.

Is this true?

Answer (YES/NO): NO